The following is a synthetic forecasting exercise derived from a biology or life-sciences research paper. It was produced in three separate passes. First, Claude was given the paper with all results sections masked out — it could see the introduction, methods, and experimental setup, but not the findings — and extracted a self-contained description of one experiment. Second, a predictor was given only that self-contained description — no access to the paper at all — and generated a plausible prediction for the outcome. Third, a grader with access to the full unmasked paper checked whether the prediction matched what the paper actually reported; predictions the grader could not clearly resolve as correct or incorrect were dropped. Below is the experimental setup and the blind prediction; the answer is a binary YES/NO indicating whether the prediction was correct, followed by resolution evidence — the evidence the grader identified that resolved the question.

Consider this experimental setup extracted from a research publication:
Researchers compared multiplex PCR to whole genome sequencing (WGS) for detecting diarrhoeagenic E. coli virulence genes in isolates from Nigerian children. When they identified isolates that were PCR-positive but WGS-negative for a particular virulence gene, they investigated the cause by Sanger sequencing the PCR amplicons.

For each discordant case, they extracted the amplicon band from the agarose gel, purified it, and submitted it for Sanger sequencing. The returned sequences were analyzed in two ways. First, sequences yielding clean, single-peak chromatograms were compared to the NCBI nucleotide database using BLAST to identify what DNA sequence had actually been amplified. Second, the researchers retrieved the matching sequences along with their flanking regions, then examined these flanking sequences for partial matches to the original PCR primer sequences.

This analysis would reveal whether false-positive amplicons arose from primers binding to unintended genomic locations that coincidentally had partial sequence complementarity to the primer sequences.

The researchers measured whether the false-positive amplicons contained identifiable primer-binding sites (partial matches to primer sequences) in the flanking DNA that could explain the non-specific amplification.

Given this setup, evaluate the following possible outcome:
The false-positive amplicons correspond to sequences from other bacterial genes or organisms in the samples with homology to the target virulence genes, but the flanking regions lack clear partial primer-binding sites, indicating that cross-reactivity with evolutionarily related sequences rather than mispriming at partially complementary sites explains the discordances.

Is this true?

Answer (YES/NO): NO